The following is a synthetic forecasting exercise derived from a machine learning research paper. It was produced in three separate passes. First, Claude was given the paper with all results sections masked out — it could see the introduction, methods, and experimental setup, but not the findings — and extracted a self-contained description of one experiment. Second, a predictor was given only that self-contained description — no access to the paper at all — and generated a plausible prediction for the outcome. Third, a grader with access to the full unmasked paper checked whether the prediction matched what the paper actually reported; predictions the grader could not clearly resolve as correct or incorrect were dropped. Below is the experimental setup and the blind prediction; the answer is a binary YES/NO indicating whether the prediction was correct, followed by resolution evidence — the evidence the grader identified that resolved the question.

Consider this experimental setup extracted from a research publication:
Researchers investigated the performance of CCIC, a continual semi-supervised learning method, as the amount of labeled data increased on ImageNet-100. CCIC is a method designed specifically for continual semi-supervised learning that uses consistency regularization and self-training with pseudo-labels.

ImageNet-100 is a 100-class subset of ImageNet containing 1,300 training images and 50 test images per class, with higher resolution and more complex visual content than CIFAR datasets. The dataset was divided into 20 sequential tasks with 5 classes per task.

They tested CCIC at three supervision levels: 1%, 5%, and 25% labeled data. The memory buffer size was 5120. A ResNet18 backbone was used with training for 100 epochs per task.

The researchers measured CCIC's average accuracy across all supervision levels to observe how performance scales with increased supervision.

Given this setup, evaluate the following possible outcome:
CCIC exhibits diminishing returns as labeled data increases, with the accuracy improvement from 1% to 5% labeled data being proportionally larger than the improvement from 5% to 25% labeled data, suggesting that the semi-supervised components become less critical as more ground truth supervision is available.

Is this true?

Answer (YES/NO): NO